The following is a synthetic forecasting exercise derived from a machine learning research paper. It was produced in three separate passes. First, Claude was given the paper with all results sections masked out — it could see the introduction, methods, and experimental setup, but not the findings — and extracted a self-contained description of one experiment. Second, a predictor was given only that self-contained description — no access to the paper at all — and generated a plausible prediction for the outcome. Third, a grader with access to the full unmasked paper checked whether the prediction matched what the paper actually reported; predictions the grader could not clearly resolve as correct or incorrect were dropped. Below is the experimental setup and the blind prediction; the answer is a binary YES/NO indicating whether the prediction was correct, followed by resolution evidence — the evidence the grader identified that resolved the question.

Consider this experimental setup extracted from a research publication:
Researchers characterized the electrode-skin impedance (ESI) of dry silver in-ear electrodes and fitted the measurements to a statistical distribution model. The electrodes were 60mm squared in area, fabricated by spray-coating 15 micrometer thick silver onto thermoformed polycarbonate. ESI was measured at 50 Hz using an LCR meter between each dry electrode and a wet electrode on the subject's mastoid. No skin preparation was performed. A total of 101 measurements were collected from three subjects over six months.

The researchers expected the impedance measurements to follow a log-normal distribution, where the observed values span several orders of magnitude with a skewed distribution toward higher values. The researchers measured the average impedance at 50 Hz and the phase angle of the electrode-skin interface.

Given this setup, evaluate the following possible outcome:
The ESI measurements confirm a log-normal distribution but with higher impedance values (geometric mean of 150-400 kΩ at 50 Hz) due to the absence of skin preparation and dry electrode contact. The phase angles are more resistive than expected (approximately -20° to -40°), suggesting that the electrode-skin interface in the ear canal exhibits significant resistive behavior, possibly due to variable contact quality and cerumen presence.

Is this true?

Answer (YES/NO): YES